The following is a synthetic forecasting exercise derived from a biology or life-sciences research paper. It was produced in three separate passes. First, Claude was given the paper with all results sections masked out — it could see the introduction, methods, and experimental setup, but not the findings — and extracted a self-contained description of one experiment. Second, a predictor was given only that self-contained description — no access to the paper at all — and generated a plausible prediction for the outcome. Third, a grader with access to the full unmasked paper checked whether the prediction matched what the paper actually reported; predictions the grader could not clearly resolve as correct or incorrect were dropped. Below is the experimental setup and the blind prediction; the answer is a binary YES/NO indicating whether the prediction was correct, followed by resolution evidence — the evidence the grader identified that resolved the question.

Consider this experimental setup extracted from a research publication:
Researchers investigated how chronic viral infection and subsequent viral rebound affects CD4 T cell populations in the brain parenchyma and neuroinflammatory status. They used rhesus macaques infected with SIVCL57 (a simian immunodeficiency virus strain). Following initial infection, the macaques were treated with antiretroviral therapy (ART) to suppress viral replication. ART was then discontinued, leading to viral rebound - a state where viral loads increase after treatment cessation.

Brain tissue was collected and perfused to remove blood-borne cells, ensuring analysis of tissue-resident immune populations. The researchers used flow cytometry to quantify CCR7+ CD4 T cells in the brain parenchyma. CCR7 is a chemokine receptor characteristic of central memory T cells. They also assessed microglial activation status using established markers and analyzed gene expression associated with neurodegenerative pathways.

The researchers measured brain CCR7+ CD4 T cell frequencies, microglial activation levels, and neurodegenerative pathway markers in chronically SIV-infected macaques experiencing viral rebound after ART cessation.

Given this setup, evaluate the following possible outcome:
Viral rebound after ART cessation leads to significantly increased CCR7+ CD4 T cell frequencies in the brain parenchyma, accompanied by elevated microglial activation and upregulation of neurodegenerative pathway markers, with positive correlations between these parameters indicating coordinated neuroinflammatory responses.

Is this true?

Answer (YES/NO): NO